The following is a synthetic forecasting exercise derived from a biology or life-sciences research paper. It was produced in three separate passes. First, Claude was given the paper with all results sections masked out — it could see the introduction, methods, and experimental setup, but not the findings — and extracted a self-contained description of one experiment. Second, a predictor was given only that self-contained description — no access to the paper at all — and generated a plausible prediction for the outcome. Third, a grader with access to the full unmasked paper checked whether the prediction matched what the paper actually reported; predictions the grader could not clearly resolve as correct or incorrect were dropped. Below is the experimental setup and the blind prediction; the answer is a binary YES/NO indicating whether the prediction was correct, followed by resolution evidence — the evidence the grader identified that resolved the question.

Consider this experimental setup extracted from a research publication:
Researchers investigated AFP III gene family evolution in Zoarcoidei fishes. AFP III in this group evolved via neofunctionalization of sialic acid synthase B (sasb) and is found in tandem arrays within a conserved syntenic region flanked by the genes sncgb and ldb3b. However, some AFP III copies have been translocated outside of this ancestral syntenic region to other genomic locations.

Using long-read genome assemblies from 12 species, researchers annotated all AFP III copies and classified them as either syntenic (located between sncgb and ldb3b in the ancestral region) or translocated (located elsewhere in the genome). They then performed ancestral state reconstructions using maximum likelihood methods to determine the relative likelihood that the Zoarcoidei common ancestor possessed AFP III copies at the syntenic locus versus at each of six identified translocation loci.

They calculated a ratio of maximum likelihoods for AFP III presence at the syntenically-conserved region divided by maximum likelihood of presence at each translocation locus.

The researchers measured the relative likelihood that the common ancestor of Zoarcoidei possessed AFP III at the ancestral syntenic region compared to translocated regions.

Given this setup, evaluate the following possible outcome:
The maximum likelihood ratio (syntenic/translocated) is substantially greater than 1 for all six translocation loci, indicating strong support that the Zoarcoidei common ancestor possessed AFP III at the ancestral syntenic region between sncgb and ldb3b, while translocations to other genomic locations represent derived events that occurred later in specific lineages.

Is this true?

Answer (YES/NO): YES